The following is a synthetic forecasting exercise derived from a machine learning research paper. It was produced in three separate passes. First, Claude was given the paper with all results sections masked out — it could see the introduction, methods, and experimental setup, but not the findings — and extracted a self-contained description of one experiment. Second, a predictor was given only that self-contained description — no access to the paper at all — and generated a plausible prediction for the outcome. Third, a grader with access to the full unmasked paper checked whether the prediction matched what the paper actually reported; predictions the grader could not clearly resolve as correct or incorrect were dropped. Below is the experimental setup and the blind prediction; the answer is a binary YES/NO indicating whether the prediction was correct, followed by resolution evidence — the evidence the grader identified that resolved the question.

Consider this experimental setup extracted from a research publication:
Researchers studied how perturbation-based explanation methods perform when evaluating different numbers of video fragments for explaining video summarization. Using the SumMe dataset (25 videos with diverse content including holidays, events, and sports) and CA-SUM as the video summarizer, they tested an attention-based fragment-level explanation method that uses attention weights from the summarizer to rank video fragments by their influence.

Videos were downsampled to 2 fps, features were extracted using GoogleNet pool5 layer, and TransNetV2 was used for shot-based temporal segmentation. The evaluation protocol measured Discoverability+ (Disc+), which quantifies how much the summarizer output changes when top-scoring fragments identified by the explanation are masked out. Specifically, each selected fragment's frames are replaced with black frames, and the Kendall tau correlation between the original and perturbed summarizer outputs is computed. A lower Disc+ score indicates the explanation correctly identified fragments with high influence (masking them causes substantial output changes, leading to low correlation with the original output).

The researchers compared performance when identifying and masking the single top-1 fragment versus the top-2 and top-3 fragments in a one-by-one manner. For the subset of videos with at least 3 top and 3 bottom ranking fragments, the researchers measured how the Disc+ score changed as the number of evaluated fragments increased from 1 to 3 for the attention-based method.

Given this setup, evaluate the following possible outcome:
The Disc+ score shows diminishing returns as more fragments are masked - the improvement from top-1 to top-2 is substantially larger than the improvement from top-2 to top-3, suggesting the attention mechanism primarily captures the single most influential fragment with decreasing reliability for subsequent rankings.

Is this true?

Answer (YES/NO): YES